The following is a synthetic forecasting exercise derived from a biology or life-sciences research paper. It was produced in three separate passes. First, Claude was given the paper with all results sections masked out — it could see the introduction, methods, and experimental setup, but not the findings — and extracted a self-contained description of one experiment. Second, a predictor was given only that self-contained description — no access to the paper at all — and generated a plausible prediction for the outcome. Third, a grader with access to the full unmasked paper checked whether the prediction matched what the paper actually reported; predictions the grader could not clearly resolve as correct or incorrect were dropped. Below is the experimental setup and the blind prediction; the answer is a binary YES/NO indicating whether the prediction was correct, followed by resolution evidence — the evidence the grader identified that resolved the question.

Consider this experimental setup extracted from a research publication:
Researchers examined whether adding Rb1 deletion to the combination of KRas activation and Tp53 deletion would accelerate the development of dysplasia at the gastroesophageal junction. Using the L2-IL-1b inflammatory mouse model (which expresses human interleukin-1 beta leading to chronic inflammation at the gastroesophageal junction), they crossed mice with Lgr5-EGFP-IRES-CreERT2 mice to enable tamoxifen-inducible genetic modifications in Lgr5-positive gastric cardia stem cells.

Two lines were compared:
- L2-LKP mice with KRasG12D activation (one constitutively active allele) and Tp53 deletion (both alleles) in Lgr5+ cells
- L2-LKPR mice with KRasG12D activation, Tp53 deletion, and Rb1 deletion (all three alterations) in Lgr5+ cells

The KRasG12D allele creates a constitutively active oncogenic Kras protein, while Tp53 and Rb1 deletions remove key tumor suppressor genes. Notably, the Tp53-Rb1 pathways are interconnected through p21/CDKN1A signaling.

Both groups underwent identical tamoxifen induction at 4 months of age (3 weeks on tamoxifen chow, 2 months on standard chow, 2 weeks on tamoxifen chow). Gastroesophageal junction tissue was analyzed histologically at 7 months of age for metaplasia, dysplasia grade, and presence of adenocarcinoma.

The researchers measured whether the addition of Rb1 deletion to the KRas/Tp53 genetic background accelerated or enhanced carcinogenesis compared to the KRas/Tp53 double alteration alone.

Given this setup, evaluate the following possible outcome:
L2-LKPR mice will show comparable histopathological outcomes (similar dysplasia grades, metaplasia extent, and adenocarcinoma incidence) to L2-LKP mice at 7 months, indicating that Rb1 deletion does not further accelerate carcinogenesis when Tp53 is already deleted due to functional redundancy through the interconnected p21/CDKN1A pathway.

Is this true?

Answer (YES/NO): NO